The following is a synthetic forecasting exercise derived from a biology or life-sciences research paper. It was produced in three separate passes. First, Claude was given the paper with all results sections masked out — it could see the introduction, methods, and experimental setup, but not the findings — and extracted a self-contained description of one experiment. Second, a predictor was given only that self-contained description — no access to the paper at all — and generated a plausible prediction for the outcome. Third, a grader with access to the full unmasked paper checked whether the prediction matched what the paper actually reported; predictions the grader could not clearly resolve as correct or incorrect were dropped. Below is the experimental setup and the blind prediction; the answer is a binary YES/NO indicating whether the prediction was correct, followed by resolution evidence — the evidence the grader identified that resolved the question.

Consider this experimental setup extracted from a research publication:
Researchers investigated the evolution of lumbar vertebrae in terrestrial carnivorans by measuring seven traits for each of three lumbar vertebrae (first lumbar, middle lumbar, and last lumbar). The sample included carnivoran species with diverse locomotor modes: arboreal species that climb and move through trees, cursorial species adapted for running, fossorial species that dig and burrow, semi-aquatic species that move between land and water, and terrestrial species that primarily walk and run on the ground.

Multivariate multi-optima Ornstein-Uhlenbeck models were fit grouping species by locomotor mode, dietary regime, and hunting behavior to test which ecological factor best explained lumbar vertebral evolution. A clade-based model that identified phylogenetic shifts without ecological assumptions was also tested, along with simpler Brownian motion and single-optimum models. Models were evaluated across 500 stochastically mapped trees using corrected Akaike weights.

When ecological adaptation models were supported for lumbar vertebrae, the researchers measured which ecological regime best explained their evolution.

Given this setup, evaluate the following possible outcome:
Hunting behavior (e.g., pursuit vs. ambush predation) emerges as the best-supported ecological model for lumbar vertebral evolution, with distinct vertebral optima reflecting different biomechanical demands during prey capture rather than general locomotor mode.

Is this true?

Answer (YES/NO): NO